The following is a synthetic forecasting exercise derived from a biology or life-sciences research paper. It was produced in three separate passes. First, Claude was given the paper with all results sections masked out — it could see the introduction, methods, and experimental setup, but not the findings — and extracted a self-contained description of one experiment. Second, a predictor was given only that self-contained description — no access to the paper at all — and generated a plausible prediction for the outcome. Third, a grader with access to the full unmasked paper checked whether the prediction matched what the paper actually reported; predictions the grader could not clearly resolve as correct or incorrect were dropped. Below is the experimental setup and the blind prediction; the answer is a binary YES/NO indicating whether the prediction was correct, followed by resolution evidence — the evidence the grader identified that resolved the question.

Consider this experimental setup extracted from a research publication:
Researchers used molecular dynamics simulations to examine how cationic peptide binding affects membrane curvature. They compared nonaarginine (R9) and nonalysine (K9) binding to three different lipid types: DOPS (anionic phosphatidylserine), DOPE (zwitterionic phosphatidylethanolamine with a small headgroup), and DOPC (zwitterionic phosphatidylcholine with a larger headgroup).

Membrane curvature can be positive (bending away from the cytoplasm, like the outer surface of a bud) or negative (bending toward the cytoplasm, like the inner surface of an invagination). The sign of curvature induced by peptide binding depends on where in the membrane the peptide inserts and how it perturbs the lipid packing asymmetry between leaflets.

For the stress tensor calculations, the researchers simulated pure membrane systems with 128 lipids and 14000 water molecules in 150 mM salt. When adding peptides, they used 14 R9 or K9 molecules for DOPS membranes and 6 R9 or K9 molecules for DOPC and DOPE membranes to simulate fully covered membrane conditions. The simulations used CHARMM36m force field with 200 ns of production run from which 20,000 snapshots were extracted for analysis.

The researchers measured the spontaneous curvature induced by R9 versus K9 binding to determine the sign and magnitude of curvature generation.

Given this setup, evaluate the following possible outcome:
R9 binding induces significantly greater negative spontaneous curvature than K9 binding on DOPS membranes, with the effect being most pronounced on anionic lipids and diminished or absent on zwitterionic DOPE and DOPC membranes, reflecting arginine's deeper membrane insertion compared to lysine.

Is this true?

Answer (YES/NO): YES